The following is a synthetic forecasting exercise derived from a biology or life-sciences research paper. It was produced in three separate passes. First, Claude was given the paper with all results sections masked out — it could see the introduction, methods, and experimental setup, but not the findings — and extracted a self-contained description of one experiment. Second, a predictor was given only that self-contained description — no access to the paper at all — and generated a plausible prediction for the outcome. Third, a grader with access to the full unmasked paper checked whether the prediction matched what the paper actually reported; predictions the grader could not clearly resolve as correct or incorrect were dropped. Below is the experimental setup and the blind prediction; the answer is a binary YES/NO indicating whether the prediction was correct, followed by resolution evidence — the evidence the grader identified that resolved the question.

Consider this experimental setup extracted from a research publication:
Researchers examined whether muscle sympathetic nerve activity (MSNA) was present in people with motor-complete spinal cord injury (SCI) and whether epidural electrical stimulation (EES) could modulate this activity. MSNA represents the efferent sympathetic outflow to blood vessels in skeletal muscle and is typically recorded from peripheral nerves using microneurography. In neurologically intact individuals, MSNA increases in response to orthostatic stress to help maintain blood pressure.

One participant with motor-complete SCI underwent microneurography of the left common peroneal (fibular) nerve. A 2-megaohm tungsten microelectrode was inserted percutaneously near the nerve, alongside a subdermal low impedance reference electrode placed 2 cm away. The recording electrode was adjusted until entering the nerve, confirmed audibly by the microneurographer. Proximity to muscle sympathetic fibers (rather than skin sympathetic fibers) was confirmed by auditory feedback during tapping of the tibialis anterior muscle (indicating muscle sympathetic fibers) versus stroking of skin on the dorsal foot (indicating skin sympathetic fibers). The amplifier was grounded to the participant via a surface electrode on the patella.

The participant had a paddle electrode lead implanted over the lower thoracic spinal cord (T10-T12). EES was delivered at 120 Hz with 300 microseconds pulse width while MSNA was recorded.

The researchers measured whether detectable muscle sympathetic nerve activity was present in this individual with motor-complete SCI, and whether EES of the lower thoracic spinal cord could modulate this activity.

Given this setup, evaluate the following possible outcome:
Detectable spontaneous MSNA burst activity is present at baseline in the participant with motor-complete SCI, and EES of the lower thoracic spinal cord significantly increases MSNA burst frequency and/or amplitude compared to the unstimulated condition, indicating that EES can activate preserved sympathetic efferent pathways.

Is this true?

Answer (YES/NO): YES